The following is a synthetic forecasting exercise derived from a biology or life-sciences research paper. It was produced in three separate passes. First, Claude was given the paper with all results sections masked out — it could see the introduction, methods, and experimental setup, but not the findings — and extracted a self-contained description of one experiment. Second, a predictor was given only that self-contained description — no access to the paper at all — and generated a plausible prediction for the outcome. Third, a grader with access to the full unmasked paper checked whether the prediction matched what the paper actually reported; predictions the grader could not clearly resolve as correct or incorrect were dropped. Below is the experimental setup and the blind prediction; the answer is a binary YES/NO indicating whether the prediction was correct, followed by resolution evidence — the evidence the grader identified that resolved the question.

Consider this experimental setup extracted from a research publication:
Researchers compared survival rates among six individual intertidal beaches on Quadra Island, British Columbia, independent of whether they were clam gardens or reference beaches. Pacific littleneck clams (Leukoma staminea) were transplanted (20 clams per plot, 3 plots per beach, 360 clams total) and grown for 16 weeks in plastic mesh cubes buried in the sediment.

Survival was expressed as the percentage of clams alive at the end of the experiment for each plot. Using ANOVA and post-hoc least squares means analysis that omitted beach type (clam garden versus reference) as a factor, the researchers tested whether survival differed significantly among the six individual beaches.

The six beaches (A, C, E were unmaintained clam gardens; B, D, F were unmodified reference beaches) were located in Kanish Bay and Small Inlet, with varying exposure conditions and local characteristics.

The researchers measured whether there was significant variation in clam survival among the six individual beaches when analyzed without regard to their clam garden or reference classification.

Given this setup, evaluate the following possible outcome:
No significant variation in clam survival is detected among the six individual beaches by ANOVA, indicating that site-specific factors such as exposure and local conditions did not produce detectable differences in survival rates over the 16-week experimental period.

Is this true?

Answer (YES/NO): NO